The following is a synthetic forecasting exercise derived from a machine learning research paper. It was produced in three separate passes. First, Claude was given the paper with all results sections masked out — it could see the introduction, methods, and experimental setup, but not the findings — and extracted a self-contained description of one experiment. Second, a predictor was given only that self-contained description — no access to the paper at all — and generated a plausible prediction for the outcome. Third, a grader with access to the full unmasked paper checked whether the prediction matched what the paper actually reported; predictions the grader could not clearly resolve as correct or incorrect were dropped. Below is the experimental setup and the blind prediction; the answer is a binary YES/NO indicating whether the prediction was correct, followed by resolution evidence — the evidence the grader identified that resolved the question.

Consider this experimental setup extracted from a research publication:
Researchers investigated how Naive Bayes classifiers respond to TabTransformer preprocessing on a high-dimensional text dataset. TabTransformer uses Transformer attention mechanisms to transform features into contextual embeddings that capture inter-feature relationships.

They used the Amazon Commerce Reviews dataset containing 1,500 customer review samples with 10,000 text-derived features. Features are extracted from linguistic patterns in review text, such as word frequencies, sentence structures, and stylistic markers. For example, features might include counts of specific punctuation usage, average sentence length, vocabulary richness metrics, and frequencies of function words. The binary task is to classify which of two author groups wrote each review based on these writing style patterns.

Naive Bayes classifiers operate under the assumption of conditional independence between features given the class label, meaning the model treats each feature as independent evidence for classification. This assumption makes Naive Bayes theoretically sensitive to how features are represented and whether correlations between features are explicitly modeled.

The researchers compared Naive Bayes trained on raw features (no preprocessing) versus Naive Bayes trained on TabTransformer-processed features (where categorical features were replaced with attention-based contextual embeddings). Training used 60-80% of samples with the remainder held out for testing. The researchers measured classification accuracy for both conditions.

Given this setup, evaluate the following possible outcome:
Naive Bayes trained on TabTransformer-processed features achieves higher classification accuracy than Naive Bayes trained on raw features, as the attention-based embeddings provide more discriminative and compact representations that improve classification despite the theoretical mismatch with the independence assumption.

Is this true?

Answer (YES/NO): NO